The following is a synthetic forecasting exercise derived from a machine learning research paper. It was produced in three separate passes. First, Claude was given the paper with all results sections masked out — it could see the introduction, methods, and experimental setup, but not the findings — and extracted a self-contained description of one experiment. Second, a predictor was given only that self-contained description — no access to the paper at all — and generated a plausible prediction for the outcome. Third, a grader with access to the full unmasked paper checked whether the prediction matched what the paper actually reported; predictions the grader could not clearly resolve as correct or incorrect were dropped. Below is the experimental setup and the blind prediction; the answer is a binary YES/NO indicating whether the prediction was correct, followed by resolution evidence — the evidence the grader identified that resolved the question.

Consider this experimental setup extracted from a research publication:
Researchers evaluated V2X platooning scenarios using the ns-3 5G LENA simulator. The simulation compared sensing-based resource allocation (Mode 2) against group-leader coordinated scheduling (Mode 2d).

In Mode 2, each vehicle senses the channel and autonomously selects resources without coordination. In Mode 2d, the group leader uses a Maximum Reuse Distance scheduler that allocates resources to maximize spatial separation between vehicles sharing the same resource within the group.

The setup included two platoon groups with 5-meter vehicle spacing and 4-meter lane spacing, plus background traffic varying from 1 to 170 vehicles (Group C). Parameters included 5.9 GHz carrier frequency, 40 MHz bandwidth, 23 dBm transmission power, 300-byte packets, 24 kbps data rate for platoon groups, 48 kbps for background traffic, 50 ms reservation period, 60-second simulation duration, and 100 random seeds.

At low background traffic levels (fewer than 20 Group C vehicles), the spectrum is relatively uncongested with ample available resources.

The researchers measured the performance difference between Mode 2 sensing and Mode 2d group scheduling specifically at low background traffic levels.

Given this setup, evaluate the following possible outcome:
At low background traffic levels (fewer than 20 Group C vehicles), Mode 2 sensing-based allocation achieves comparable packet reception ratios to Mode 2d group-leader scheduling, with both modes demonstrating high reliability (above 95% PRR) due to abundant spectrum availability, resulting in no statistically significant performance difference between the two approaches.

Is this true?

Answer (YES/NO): NO